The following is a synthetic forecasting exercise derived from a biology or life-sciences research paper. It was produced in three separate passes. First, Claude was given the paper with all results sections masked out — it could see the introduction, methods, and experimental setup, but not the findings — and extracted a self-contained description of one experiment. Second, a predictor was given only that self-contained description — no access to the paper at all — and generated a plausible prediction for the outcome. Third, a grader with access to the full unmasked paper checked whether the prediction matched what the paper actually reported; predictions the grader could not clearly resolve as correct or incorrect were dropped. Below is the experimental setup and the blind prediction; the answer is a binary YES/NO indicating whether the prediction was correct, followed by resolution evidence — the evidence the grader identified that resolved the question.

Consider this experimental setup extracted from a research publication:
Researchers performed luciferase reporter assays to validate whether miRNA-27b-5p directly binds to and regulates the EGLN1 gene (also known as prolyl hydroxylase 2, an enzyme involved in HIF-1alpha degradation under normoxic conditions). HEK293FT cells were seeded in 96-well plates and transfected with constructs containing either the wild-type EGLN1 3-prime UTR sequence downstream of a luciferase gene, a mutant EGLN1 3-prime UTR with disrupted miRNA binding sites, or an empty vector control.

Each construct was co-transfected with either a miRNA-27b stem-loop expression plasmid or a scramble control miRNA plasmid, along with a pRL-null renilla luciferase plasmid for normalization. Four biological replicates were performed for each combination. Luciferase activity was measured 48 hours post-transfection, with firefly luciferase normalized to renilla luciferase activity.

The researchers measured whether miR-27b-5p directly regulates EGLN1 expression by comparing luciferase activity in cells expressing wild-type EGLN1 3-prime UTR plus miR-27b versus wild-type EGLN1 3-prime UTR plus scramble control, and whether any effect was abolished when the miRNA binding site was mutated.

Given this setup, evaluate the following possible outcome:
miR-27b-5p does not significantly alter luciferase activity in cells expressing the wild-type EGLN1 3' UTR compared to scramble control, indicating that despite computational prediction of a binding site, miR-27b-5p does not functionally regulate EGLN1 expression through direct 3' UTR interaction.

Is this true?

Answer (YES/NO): NO